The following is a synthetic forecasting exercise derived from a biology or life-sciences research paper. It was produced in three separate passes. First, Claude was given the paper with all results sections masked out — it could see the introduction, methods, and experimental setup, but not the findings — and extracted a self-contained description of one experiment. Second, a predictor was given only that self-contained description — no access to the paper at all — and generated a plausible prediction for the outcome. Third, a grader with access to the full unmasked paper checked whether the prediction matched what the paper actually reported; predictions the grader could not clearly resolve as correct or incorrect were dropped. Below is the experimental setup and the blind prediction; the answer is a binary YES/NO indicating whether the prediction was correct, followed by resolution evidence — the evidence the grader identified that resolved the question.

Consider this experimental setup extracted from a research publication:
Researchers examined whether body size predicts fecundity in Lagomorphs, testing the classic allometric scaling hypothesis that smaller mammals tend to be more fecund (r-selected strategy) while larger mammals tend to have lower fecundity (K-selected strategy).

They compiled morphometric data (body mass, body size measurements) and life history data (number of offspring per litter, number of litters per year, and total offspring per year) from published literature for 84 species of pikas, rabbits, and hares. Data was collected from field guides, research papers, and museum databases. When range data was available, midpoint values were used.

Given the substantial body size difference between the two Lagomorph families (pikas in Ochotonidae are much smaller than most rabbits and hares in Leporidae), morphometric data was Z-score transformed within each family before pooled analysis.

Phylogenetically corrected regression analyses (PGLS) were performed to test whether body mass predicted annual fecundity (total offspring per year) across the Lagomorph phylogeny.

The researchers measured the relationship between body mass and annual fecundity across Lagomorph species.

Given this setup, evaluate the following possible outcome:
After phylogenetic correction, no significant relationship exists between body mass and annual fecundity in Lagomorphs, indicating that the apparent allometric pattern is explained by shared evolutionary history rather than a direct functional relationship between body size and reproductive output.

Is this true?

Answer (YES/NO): NO